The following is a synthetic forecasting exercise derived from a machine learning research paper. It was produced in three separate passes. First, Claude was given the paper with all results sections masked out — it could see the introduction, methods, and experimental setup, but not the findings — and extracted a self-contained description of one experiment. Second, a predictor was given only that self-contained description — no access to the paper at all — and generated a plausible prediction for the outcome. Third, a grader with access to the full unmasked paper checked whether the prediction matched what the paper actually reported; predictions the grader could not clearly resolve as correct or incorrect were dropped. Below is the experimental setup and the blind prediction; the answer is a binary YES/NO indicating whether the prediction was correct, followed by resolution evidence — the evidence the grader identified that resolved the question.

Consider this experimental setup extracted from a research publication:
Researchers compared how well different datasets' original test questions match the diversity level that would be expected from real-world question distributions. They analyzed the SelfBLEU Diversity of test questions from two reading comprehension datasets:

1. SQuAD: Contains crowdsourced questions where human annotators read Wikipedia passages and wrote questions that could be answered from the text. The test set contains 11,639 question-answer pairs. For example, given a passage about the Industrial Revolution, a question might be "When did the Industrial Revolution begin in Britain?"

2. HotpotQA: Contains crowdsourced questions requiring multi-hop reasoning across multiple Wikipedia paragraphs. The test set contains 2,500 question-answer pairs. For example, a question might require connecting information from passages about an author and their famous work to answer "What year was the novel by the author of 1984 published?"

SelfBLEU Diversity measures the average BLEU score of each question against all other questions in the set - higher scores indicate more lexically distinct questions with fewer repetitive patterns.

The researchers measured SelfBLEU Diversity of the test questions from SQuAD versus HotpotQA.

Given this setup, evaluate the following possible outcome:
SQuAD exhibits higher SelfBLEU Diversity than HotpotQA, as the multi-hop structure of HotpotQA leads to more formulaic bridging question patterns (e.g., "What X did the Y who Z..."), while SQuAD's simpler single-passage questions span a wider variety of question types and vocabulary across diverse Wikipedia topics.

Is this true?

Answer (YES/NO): YES